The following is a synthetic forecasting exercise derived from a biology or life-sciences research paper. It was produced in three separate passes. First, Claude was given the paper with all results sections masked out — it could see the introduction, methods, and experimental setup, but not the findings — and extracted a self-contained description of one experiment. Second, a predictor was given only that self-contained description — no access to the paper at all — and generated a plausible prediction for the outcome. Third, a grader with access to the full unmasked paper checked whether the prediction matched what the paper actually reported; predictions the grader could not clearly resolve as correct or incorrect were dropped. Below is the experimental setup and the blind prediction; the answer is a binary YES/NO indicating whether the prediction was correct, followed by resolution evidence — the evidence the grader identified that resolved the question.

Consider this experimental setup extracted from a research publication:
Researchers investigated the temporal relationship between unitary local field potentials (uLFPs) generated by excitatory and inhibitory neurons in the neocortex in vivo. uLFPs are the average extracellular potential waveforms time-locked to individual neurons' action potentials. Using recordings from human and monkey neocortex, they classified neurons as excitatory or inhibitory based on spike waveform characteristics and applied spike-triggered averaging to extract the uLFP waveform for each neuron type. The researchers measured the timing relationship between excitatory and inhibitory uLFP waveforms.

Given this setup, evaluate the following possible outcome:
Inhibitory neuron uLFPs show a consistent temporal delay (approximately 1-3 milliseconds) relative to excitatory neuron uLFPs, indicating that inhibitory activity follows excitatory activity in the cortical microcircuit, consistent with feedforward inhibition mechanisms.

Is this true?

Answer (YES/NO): NO